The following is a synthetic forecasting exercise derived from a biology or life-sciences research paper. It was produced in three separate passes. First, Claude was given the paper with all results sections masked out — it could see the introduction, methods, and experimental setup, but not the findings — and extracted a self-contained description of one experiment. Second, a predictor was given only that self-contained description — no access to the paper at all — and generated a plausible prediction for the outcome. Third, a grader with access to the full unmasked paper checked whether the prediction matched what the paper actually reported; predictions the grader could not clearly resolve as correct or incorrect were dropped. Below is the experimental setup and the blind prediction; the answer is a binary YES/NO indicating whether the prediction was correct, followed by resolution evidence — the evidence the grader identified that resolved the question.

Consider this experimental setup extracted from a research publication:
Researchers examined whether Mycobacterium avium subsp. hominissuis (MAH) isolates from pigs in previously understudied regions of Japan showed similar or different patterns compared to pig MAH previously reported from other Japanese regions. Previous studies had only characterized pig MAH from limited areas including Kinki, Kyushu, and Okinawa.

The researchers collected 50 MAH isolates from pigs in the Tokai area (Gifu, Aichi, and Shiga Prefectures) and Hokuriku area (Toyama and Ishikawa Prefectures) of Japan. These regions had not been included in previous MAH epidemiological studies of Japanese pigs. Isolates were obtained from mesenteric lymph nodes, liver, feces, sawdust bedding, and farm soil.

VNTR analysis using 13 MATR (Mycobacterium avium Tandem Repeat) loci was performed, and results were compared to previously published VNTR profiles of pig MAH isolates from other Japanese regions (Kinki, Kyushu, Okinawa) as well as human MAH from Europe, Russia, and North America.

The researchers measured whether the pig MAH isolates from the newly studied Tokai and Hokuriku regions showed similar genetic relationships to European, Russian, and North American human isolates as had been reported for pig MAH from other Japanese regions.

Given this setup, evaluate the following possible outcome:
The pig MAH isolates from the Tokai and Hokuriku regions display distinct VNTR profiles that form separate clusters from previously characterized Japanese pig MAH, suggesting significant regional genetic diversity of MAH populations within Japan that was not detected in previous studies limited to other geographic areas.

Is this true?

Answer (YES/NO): NO